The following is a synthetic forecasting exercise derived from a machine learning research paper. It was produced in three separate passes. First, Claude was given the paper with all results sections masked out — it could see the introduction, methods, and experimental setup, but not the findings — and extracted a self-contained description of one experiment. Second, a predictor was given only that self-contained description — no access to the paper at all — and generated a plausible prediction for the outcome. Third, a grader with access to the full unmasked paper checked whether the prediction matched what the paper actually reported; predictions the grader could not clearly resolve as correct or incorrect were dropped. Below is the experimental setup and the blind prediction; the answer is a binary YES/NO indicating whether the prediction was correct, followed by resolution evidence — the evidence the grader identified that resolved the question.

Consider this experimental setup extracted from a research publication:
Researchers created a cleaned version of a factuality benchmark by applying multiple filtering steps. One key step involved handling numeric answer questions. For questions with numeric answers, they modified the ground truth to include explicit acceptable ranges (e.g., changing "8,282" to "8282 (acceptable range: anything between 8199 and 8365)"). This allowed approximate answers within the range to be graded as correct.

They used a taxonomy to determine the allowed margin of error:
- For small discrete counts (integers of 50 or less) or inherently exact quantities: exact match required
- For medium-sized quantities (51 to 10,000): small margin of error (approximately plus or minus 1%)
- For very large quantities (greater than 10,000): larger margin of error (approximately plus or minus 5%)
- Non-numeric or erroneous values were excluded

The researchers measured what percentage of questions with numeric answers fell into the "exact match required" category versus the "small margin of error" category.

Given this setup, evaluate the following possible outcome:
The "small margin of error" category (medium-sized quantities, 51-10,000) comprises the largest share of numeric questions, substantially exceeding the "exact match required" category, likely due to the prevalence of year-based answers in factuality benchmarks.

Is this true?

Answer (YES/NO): NO